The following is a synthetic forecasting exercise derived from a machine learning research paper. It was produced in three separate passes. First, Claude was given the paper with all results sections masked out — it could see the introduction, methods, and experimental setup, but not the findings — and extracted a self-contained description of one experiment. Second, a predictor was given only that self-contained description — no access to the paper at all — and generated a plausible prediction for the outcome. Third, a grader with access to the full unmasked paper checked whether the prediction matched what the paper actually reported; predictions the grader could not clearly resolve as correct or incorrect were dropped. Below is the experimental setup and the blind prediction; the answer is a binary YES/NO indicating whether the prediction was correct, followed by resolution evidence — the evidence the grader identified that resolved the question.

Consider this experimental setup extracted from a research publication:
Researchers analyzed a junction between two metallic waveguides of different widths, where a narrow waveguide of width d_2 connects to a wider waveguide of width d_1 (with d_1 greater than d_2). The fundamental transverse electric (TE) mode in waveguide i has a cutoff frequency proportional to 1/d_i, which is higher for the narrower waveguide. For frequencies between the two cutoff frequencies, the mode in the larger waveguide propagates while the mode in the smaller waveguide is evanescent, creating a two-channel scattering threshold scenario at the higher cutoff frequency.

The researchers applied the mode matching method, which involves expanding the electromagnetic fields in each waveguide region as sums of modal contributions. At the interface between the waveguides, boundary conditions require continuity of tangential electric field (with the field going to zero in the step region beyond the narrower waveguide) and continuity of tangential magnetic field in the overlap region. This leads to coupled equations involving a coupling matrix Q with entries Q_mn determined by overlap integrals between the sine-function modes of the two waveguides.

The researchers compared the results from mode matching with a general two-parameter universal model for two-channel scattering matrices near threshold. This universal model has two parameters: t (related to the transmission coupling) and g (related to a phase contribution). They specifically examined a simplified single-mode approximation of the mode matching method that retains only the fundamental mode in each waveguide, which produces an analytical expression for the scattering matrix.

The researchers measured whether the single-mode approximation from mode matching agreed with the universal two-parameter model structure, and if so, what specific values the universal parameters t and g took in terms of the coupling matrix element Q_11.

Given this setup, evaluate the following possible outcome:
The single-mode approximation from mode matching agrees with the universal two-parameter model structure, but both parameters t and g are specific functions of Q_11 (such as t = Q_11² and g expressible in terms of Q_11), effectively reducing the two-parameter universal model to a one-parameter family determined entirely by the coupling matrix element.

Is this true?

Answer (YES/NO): NO